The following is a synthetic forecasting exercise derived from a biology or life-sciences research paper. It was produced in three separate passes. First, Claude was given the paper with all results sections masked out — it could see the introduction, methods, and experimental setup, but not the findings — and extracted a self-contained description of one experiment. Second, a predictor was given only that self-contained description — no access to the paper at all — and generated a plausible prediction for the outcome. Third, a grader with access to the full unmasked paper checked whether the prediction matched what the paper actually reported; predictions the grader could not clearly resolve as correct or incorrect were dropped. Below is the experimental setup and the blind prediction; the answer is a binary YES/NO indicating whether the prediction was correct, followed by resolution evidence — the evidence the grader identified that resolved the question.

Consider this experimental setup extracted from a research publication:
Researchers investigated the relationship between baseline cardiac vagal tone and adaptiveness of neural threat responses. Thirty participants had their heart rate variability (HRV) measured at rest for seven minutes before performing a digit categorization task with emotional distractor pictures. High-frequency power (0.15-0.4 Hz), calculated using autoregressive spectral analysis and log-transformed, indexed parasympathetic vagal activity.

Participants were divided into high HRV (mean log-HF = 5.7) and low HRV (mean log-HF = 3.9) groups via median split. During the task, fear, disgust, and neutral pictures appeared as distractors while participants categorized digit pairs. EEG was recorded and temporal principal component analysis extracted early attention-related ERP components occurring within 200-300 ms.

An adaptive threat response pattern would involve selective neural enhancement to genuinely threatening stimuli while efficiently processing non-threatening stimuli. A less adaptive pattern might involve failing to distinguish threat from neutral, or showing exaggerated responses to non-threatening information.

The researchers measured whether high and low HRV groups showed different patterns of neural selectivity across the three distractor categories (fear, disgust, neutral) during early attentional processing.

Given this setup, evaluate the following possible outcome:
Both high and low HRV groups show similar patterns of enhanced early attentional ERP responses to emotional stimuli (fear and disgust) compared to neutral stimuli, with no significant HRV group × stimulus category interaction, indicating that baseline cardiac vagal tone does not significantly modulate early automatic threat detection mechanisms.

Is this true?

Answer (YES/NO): NO